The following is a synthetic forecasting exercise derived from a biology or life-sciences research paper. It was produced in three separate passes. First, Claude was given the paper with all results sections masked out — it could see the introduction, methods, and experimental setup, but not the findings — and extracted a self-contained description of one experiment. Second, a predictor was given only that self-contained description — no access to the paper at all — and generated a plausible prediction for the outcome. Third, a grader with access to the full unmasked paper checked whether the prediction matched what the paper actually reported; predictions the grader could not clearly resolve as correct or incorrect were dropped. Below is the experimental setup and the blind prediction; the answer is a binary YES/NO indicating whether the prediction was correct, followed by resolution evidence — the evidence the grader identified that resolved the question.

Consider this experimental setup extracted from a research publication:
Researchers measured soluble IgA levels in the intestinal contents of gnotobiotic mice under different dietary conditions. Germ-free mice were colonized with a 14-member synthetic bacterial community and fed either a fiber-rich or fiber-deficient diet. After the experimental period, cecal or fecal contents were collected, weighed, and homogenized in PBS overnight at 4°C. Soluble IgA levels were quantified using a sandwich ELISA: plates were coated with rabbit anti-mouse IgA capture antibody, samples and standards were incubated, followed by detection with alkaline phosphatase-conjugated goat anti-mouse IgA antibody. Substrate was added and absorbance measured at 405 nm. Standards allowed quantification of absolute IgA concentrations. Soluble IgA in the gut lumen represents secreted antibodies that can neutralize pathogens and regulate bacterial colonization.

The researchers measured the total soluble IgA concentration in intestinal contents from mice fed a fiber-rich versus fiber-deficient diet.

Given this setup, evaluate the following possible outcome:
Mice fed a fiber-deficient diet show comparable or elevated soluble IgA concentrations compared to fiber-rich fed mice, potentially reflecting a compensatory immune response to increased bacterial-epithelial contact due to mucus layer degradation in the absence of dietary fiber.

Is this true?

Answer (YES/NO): YES